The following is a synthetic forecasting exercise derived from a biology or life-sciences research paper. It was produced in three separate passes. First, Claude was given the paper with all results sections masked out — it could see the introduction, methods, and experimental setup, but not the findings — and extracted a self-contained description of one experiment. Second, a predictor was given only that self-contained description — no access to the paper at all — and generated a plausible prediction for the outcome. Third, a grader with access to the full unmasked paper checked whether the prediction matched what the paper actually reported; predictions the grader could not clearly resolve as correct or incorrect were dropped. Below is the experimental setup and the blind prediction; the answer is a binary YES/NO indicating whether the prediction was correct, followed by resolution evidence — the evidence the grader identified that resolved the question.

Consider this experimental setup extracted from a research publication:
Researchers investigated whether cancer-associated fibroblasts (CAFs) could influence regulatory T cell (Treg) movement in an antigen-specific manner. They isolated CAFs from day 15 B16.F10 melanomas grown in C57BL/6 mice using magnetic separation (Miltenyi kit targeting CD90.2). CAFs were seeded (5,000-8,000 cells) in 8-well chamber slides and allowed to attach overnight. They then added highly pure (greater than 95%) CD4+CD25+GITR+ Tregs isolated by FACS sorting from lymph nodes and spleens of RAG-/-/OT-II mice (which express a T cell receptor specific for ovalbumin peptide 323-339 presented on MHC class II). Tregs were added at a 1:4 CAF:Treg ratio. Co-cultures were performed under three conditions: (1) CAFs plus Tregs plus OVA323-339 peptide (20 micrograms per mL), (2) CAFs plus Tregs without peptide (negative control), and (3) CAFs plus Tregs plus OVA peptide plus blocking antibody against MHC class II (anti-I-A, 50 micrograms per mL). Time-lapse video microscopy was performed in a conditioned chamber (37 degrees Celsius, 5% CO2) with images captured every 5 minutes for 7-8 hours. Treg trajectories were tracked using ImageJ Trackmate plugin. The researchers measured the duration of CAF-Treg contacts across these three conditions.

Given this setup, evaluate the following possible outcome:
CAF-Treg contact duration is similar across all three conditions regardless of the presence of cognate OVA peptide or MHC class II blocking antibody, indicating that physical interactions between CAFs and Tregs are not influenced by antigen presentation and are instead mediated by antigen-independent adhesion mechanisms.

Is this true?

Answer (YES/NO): NO